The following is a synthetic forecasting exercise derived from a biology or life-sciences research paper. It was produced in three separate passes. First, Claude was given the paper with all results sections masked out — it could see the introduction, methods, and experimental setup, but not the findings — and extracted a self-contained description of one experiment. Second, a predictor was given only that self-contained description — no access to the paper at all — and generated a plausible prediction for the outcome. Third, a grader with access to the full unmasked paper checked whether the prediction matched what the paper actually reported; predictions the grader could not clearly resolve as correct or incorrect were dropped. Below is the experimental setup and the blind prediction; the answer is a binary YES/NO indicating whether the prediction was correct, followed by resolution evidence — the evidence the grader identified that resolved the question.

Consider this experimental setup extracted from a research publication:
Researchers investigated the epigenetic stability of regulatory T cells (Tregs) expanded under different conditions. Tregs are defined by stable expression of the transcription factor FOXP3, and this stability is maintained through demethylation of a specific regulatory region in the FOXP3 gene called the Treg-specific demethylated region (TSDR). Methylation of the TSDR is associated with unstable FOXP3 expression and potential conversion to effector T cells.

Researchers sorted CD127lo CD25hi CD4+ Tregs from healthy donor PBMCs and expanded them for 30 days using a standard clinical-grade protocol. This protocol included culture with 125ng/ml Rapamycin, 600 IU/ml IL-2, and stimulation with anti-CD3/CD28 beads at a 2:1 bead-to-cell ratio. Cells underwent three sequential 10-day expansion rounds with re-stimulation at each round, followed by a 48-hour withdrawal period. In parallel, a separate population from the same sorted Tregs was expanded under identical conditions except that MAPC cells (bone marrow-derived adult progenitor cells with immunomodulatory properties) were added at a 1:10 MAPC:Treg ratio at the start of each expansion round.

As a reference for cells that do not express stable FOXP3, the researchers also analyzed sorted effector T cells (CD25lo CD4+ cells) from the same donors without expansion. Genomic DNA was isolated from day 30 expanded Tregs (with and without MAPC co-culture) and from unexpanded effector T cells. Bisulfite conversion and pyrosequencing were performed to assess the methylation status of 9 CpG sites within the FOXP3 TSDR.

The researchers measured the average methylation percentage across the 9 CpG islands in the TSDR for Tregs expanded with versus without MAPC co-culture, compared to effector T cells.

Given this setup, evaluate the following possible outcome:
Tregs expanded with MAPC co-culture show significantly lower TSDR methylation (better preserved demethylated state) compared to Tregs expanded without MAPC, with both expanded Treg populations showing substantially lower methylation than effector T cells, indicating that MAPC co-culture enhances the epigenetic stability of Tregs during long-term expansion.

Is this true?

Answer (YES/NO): NO